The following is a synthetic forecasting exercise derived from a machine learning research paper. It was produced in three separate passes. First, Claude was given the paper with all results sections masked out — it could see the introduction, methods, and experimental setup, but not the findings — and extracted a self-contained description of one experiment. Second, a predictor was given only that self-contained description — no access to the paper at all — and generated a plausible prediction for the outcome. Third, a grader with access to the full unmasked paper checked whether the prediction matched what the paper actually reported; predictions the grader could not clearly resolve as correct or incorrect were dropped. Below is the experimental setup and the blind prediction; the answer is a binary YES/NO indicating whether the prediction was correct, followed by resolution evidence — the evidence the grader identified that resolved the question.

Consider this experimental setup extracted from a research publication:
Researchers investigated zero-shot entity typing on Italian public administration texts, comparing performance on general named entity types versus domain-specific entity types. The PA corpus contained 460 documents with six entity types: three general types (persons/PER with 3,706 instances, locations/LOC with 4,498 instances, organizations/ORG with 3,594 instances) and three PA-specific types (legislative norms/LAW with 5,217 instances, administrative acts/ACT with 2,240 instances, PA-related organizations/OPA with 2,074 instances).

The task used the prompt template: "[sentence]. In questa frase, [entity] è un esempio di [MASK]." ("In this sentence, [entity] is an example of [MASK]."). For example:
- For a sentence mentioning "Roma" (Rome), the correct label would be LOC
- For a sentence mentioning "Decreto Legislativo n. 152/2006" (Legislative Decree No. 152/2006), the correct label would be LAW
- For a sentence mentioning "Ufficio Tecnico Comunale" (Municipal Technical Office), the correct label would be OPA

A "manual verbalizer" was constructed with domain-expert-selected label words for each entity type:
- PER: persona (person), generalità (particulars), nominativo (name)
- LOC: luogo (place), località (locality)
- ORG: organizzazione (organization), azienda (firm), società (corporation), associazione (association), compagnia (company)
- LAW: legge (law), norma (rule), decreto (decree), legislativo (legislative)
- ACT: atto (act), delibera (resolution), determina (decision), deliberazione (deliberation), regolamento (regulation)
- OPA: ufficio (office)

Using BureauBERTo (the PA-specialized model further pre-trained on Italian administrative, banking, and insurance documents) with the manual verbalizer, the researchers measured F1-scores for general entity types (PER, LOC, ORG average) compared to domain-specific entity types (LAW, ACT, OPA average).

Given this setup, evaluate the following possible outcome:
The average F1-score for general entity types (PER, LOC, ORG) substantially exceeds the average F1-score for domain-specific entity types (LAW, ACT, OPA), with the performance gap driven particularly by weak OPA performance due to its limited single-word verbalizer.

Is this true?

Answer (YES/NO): NO